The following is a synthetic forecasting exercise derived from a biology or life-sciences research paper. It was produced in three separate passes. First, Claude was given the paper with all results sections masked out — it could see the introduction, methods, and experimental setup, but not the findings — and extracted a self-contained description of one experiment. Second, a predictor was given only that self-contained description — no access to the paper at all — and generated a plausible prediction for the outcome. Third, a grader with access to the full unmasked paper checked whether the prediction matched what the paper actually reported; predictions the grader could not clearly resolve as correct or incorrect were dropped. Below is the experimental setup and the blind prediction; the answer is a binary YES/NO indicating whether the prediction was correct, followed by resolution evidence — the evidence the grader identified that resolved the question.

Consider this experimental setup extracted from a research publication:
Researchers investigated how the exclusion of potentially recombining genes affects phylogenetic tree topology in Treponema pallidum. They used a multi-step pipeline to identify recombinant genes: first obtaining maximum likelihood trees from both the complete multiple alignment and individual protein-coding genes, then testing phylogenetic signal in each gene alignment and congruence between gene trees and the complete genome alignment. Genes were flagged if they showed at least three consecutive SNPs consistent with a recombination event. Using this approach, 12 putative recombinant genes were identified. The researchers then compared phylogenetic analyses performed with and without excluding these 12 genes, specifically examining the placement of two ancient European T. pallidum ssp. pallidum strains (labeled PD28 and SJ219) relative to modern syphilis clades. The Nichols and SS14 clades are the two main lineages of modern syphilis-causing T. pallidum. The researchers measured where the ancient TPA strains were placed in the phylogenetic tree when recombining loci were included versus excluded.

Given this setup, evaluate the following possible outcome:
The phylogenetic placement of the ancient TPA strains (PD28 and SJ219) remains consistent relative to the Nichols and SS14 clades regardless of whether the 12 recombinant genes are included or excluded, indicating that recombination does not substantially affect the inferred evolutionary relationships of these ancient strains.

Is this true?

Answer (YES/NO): NO